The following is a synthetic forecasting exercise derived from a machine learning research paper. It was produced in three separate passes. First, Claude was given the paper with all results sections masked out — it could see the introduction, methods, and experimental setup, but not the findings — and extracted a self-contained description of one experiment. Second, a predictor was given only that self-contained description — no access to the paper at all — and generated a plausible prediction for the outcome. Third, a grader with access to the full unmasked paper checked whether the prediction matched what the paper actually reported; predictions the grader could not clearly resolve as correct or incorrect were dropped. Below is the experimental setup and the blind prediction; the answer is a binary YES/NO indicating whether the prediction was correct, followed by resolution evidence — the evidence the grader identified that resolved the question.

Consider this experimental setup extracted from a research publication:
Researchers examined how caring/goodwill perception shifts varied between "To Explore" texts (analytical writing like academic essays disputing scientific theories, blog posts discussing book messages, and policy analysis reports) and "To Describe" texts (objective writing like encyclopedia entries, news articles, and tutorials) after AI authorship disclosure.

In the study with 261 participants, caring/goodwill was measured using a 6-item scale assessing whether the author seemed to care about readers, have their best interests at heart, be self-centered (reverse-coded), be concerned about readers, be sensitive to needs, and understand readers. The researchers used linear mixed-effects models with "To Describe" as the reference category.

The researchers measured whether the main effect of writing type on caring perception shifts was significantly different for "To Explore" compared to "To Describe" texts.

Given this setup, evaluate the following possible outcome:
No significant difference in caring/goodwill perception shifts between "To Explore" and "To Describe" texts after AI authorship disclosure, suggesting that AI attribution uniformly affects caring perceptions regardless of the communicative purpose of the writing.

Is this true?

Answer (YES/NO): NO